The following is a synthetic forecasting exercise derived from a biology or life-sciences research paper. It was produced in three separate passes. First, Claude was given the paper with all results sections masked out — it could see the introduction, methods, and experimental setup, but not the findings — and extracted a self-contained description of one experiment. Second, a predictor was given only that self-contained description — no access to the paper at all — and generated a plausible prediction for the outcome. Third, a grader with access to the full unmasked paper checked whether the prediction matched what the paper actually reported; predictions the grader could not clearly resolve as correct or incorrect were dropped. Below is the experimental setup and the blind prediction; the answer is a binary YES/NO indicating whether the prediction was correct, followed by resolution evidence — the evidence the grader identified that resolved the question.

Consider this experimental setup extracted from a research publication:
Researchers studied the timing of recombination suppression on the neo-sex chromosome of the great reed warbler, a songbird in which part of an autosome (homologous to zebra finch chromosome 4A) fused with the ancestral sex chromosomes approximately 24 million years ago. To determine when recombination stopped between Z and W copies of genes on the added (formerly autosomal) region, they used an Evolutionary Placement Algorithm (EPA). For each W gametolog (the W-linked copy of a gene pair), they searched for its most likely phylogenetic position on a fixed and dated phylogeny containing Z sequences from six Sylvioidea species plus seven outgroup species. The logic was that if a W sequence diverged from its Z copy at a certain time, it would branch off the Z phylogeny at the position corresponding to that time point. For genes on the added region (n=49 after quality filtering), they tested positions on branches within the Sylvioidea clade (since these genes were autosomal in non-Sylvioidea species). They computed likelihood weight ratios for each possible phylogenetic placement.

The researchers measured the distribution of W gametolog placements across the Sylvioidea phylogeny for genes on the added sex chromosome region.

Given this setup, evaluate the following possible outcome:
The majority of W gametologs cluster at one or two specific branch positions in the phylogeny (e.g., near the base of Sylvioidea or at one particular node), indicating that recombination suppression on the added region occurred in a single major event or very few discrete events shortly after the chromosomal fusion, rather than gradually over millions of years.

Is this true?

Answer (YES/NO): NO